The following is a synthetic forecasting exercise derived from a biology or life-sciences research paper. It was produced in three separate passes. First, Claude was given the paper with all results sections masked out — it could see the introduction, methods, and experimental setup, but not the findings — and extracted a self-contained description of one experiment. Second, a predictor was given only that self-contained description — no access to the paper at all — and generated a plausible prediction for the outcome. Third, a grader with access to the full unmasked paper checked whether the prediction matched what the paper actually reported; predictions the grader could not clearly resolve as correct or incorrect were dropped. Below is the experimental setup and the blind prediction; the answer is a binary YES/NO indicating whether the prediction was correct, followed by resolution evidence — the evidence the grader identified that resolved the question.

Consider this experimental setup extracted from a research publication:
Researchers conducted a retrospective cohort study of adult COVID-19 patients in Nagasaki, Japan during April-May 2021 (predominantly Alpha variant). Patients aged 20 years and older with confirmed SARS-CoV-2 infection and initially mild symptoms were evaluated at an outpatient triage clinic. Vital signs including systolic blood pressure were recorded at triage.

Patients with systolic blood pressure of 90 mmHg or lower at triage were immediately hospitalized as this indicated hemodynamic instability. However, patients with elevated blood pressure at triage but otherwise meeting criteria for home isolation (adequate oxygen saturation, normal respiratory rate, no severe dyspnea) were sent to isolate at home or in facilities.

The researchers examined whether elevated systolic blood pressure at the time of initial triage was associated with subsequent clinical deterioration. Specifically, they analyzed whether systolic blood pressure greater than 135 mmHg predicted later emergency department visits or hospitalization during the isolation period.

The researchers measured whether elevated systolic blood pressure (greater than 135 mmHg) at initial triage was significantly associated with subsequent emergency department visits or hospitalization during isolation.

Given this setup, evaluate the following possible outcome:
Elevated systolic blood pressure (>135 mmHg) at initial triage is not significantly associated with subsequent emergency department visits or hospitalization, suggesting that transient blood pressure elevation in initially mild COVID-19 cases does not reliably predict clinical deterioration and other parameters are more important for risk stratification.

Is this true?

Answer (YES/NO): NO